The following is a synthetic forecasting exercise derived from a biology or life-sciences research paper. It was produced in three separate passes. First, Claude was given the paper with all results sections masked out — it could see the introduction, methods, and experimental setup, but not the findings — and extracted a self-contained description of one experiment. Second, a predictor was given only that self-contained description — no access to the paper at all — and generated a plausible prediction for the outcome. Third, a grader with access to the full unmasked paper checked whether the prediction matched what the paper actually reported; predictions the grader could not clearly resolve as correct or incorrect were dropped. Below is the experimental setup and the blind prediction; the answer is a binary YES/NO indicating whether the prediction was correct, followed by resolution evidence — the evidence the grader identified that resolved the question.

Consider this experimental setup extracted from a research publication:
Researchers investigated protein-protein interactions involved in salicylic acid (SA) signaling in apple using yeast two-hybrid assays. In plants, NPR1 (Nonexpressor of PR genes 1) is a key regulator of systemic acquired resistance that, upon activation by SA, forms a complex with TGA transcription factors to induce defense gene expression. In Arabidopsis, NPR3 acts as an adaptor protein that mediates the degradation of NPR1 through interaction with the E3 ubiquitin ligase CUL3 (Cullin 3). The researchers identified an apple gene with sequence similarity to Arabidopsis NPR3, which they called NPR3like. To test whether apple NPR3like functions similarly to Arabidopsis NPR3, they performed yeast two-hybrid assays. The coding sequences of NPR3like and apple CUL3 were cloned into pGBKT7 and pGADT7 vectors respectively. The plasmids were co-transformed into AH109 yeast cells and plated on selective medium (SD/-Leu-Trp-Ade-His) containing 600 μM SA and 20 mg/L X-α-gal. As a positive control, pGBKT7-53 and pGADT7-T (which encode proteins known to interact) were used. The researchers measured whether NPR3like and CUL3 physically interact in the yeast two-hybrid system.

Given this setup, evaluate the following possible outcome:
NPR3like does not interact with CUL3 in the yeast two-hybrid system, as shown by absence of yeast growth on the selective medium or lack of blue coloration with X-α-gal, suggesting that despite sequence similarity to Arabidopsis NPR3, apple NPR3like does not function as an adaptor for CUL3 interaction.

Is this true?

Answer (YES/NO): YES